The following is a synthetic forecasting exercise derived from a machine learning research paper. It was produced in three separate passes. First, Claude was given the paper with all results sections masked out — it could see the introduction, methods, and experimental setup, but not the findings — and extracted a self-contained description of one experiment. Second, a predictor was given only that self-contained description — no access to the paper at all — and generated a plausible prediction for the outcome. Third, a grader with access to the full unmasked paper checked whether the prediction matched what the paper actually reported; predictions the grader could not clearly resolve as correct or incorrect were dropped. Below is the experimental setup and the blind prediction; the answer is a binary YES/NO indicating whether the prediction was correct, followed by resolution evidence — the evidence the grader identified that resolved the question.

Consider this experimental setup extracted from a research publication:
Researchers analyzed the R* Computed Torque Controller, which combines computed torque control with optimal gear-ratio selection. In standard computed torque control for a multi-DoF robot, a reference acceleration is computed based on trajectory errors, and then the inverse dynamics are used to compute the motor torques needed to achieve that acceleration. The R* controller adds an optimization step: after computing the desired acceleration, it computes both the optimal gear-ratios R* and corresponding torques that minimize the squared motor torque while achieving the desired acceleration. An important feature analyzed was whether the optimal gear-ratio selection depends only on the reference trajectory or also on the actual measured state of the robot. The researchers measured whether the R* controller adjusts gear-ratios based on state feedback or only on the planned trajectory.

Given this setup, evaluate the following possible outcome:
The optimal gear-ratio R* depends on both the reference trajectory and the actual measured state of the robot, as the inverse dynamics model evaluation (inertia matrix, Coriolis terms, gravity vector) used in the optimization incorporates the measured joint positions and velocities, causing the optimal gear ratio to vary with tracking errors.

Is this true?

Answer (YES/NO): YES